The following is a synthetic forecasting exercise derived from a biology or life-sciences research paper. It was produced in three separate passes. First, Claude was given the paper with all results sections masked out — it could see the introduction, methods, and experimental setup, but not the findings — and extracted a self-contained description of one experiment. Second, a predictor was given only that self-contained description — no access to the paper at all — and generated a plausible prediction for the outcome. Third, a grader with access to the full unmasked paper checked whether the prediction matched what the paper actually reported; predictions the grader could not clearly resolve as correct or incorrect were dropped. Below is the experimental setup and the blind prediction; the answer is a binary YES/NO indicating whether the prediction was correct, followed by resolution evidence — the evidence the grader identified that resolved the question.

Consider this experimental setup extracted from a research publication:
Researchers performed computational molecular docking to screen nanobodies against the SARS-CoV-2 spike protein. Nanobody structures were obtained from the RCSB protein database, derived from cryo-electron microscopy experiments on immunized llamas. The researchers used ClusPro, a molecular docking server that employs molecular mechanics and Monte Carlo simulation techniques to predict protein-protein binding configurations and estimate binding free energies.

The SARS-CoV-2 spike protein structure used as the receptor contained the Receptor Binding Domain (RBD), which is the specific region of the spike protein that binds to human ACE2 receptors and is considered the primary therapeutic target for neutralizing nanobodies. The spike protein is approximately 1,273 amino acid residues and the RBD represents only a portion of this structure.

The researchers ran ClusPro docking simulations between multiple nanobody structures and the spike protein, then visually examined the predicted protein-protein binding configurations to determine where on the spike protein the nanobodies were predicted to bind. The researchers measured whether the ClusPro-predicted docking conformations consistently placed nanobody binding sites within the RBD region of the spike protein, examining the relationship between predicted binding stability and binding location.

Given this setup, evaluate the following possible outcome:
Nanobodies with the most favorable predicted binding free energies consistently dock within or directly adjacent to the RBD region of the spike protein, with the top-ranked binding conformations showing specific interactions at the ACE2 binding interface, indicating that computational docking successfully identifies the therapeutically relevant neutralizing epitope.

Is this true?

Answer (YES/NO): NO